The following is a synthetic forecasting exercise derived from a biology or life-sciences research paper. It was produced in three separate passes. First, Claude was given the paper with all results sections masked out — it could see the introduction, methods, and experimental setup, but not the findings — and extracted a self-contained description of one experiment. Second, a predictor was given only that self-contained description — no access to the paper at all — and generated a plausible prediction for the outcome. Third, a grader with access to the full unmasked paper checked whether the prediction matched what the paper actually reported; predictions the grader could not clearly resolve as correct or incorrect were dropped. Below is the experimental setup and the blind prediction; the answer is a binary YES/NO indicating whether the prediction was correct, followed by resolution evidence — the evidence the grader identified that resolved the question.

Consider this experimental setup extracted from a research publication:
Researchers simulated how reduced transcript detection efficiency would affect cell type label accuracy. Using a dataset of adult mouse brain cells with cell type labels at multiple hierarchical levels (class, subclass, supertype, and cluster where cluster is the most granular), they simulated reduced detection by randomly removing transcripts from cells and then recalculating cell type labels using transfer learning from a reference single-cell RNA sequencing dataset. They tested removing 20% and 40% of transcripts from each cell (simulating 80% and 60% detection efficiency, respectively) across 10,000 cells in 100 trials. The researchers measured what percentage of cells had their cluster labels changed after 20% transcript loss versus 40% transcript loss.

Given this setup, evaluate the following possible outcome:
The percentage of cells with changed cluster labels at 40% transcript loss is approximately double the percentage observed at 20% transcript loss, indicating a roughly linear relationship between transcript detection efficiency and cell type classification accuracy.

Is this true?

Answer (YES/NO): NO